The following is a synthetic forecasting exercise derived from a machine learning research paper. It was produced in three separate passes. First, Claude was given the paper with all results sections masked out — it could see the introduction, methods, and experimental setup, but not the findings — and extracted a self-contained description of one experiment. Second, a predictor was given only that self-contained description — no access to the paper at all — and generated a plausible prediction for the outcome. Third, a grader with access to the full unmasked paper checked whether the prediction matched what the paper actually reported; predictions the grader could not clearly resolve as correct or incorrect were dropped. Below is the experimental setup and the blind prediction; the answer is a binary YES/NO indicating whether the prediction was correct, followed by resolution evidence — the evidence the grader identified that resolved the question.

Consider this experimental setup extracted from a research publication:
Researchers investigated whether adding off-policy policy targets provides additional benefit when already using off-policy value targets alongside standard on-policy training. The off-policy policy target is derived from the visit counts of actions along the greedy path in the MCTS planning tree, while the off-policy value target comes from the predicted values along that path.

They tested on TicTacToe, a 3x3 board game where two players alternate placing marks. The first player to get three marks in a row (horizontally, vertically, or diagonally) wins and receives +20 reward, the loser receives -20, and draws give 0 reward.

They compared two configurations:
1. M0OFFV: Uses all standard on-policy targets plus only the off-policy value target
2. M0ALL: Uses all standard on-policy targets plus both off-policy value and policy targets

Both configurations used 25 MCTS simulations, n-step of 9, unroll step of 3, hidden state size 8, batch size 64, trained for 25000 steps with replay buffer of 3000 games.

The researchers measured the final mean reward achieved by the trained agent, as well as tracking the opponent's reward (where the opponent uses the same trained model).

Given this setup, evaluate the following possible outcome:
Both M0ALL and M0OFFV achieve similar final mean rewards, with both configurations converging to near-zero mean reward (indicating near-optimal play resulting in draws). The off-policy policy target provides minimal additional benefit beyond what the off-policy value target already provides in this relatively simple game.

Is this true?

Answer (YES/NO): NO